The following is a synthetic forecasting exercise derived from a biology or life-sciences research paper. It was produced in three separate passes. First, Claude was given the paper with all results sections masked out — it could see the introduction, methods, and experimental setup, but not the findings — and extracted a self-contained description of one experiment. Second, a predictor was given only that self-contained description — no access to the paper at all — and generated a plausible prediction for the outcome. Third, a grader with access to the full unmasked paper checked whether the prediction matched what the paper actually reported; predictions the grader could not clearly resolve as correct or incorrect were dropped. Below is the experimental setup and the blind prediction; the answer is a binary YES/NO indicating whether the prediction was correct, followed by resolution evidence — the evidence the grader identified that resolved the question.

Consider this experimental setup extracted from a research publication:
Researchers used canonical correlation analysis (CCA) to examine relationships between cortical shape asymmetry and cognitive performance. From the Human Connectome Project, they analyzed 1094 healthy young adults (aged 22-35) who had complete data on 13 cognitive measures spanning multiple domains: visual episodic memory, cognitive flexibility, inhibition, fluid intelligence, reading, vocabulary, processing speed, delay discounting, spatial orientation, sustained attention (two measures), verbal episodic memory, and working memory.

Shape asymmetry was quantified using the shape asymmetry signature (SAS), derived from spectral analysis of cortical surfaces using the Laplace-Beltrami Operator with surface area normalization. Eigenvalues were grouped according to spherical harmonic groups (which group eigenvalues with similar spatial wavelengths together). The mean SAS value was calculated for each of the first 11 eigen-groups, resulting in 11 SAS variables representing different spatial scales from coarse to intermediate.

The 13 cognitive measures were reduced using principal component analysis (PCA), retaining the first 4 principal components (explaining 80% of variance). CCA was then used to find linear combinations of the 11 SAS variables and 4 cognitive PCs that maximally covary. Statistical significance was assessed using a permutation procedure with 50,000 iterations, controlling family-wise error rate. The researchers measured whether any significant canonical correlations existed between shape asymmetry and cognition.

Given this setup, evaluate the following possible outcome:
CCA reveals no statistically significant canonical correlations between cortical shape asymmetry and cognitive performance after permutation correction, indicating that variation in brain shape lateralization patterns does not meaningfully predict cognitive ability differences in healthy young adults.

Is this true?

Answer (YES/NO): NO